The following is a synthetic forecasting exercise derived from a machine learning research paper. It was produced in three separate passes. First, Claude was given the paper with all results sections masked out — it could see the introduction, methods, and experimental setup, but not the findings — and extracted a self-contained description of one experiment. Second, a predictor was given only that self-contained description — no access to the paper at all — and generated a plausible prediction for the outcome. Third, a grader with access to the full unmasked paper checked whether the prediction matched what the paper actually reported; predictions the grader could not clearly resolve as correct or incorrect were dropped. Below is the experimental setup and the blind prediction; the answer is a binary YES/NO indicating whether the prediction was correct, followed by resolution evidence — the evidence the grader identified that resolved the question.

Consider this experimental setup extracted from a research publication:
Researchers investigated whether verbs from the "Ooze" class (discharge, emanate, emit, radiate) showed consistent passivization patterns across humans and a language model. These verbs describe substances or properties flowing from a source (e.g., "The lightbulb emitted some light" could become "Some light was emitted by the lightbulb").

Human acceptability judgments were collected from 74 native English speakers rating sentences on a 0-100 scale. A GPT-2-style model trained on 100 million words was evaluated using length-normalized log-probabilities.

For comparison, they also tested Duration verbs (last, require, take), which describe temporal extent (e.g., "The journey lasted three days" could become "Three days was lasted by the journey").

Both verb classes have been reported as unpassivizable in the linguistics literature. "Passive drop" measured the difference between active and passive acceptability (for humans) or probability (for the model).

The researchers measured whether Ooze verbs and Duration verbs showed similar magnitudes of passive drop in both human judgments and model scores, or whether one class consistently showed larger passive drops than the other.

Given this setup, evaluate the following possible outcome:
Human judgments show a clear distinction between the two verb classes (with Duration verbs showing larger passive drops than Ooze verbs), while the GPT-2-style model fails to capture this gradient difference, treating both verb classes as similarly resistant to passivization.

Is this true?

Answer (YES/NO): NO